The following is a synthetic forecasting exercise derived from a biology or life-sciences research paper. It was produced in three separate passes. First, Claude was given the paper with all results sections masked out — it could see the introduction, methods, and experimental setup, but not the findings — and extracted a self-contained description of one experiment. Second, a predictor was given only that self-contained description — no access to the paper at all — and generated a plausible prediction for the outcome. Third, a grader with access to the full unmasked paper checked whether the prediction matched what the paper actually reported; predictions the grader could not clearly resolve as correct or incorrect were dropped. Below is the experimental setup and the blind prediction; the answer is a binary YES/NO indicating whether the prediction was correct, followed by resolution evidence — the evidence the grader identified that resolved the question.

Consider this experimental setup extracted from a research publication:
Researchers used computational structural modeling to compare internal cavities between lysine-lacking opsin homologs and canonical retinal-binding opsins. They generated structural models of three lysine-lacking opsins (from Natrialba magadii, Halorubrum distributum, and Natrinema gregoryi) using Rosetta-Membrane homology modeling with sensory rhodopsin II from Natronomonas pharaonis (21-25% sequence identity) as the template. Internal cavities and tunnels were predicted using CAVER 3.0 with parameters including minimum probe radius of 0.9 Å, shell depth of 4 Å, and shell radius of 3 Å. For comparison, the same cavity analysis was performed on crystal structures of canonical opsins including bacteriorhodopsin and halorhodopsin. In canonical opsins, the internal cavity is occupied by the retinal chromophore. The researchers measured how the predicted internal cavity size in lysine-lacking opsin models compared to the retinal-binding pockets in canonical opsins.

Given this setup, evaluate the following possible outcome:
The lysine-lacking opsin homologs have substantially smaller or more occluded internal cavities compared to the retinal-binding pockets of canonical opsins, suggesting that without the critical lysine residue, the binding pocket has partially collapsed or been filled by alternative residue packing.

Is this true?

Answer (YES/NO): NO